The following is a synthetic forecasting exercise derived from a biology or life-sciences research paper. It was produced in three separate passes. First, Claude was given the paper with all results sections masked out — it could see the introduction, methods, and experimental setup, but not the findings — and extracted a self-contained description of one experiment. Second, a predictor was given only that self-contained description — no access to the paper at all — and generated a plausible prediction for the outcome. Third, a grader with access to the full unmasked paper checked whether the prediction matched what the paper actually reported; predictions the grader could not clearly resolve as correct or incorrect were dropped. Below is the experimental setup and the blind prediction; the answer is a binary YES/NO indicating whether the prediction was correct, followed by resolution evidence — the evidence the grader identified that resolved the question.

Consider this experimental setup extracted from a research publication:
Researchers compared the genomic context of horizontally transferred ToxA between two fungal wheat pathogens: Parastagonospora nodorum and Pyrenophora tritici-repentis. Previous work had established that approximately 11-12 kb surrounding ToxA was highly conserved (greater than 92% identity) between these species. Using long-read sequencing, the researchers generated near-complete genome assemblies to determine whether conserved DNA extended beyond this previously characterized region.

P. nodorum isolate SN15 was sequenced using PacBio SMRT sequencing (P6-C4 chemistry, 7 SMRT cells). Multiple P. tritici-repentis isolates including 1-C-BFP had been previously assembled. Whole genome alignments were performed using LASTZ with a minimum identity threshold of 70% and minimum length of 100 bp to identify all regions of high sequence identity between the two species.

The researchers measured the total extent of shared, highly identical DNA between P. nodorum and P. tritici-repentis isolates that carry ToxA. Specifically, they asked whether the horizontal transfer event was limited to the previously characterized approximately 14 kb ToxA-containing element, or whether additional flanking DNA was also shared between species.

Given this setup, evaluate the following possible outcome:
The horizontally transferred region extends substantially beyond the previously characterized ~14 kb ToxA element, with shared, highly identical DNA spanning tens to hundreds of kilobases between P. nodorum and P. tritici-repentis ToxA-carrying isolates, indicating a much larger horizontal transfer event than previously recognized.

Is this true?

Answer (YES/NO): YES